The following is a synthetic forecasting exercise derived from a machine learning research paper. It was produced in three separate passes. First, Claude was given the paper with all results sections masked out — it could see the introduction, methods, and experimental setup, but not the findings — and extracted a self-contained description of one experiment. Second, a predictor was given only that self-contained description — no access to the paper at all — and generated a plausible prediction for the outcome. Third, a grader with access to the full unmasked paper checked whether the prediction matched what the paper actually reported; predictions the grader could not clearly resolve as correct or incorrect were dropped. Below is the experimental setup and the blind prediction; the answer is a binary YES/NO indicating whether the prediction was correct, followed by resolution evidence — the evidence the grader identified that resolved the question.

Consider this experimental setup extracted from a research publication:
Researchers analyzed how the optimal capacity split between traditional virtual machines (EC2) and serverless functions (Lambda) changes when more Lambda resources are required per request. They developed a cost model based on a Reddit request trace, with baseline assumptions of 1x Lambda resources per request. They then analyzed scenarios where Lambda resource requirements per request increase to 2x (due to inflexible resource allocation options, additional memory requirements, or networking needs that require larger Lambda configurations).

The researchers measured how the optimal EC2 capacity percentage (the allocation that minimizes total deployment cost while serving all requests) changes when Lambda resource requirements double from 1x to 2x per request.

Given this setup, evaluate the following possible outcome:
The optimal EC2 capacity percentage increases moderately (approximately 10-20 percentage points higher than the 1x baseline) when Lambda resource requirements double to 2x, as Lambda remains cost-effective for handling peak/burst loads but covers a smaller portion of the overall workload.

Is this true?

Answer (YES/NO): YES